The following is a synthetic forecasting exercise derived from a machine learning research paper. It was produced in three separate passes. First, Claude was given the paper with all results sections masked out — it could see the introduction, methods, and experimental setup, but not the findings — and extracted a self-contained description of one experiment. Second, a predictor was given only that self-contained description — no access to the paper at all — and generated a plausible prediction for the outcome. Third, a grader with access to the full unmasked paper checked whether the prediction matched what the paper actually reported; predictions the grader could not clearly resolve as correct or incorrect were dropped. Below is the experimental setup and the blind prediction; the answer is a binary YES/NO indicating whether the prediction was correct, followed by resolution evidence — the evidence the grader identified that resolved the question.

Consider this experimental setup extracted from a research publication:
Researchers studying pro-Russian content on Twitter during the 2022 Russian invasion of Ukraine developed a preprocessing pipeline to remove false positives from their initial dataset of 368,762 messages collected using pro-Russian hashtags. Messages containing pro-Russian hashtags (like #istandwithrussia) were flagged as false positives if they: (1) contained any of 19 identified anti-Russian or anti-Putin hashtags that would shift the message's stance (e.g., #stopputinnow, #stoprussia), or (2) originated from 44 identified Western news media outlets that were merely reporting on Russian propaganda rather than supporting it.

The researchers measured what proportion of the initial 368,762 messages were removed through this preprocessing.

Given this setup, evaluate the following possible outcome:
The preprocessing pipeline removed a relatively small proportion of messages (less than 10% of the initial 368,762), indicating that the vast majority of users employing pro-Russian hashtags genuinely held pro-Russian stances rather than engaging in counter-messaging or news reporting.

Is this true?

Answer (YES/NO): YES